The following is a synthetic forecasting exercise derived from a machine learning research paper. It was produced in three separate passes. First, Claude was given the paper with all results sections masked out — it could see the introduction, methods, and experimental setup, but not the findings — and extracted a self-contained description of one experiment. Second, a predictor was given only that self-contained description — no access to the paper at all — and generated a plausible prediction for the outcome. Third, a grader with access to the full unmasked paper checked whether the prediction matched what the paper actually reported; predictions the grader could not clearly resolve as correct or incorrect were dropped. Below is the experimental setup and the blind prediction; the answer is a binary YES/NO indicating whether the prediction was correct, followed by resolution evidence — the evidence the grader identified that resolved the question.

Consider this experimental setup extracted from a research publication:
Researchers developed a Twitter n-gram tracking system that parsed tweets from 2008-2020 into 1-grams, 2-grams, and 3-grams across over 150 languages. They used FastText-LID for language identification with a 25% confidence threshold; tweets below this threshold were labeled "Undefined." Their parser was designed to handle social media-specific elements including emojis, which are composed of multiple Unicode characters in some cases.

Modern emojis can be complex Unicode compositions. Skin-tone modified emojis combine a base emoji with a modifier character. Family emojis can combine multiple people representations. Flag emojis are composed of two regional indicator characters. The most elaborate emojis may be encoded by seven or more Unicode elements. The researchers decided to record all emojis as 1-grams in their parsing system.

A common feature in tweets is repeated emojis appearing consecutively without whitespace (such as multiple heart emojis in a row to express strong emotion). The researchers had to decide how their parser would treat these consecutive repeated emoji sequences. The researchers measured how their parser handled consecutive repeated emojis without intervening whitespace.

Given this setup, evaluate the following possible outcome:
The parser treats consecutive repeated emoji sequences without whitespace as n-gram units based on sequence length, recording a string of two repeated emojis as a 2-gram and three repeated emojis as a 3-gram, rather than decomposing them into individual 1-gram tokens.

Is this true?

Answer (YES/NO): NO